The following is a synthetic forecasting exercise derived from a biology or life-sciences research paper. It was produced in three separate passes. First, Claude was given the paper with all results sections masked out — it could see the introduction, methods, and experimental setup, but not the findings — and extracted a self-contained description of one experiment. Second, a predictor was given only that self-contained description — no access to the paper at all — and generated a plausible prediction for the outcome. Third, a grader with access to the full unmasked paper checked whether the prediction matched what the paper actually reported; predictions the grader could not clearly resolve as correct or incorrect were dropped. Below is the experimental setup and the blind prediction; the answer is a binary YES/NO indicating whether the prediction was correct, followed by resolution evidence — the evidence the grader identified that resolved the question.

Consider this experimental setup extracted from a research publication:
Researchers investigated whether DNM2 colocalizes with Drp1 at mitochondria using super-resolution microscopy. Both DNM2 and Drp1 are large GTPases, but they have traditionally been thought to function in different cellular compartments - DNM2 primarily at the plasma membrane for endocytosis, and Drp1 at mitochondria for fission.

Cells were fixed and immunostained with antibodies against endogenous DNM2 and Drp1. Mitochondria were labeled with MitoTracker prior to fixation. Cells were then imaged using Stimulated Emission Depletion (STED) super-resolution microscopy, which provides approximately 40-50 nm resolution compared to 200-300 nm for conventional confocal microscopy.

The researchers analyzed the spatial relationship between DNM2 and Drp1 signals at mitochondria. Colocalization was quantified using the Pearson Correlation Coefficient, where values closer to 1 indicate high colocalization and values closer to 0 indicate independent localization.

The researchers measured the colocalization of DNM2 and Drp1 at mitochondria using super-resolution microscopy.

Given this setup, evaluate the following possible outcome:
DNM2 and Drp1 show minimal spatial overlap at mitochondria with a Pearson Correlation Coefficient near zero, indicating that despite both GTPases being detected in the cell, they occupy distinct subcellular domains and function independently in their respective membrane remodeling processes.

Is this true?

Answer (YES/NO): NO